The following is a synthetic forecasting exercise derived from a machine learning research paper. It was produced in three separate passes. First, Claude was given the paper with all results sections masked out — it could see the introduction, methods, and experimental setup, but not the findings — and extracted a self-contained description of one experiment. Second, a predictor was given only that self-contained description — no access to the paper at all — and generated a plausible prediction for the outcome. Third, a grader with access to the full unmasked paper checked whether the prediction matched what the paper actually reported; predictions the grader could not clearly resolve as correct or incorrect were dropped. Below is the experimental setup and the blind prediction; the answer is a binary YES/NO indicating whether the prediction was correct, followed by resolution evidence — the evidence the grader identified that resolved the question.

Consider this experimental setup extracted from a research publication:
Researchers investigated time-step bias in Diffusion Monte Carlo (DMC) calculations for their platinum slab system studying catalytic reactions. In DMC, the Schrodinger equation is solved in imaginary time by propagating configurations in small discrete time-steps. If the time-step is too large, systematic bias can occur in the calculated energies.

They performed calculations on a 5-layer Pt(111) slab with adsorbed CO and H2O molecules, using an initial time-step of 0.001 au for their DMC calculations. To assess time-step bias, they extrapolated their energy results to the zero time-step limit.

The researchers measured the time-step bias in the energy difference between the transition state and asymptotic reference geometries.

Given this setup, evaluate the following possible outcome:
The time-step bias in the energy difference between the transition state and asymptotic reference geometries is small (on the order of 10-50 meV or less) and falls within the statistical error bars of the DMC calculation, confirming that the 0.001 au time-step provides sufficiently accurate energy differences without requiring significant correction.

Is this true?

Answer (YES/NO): YES